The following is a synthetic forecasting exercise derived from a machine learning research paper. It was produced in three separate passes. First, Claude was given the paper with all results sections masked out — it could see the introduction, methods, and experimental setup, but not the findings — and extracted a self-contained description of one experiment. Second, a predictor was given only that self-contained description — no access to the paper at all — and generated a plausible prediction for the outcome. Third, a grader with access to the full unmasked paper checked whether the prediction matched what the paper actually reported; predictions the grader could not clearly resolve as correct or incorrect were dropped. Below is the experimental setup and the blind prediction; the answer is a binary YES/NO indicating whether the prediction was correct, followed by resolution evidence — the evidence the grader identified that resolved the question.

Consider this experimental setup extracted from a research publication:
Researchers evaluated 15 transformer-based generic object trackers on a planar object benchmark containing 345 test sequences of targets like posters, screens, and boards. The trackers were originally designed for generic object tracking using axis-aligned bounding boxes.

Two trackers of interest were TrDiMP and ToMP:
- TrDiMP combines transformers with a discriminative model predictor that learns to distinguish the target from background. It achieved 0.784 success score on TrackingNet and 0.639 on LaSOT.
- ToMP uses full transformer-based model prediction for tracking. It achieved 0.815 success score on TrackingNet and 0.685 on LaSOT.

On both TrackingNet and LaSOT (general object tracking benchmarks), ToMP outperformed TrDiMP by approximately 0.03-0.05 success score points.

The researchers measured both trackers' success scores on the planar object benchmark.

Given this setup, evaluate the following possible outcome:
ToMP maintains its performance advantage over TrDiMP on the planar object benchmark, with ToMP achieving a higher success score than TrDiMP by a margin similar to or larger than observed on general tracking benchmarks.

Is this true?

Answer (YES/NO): NO